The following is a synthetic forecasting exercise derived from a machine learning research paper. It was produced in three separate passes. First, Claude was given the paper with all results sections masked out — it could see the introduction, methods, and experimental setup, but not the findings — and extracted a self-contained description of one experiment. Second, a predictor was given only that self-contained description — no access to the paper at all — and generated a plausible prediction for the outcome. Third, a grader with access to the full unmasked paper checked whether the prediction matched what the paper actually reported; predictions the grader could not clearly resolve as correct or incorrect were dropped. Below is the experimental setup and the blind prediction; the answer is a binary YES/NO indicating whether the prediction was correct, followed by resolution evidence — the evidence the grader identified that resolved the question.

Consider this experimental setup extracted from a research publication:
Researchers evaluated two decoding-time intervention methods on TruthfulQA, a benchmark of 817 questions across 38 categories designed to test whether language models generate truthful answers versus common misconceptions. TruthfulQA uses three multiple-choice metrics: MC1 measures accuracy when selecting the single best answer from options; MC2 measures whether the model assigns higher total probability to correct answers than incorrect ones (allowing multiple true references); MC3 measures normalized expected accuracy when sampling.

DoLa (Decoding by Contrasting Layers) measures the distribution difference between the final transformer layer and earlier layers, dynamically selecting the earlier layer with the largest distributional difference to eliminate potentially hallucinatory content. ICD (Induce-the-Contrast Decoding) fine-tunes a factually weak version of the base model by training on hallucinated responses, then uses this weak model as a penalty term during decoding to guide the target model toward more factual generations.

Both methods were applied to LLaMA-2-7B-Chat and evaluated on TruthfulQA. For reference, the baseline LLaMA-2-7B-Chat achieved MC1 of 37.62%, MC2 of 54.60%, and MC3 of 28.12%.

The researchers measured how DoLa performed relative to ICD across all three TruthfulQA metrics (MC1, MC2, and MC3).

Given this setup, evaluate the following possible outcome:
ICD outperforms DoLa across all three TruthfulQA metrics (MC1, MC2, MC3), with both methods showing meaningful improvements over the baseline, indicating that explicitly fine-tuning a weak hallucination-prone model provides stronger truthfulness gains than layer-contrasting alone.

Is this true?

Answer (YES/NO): NO